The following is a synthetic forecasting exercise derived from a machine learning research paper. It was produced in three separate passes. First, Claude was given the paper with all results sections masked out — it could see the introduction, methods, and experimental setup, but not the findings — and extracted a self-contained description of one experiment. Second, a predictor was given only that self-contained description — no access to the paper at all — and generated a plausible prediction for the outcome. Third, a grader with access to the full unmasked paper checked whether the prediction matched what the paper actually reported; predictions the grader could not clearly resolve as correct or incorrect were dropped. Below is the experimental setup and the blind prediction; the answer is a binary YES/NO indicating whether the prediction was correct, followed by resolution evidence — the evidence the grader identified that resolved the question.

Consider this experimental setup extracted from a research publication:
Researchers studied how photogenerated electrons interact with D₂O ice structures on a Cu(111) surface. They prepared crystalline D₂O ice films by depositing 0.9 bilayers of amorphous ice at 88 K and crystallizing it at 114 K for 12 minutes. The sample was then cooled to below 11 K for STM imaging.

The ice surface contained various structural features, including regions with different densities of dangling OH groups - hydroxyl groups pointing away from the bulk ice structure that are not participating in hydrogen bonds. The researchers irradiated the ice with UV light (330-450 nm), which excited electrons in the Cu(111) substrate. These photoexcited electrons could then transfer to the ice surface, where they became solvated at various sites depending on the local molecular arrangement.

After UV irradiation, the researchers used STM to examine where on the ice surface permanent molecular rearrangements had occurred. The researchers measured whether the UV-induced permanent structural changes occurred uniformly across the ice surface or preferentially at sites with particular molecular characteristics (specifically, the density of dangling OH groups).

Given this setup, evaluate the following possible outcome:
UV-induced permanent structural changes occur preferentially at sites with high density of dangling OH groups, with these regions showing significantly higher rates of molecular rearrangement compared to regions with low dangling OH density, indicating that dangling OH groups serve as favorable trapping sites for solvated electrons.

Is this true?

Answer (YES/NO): YES